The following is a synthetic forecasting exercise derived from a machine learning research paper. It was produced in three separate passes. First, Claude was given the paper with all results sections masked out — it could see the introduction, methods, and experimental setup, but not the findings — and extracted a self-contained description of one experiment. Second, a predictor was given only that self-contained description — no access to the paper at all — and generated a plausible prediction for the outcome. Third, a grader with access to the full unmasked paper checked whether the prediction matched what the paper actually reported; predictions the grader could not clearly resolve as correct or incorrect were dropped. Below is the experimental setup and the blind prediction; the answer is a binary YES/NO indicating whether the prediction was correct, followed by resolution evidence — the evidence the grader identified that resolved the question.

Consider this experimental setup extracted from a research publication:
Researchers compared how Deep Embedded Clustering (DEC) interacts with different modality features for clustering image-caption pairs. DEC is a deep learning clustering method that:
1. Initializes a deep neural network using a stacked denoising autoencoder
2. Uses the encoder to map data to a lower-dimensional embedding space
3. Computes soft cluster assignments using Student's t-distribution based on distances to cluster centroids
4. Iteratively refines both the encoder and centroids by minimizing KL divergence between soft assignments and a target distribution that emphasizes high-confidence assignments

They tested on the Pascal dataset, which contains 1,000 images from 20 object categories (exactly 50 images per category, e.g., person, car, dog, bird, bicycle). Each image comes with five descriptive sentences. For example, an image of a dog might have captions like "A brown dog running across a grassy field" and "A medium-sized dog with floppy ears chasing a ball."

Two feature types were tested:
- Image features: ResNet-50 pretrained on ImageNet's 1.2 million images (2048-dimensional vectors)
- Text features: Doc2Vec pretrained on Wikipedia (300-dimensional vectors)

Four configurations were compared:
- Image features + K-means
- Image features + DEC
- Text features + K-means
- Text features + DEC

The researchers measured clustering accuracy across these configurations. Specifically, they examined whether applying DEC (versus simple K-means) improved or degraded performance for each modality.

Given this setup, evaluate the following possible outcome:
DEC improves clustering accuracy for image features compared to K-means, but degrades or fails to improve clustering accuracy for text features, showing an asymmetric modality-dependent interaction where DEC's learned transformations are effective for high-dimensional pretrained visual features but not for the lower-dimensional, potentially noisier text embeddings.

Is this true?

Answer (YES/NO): NO